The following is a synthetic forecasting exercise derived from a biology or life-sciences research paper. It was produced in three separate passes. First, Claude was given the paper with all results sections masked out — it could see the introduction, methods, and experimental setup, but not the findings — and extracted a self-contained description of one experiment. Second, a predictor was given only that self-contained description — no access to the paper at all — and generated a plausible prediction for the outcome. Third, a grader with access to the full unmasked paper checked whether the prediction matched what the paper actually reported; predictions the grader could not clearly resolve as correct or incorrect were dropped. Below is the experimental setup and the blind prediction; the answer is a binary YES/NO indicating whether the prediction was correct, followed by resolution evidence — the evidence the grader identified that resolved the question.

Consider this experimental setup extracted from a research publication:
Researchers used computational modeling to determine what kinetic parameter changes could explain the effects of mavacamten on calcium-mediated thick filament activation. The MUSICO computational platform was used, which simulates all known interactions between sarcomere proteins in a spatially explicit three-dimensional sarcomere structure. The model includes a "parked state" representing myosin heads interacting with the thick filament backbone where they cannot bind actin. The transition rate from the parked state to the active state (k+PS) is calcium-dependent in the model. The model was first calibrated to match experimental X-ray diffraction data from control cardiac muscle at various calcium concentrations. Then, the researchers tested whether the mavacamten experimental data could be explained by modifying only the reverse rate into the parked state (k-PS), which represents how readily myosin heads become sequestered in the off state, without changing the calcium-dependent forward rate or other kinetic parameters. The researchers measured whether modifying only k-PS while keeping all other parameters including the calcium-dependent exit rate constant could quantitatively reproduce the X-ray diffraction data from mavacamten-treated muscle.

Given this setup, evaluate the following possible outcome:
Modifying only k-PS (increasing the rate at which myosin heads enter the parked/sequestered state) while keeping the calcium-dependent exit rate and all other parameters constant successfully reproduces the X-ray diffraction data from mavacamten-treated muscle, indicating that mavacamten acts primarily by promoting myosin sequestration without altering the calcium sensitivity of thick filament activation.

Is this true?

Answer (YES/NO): YES